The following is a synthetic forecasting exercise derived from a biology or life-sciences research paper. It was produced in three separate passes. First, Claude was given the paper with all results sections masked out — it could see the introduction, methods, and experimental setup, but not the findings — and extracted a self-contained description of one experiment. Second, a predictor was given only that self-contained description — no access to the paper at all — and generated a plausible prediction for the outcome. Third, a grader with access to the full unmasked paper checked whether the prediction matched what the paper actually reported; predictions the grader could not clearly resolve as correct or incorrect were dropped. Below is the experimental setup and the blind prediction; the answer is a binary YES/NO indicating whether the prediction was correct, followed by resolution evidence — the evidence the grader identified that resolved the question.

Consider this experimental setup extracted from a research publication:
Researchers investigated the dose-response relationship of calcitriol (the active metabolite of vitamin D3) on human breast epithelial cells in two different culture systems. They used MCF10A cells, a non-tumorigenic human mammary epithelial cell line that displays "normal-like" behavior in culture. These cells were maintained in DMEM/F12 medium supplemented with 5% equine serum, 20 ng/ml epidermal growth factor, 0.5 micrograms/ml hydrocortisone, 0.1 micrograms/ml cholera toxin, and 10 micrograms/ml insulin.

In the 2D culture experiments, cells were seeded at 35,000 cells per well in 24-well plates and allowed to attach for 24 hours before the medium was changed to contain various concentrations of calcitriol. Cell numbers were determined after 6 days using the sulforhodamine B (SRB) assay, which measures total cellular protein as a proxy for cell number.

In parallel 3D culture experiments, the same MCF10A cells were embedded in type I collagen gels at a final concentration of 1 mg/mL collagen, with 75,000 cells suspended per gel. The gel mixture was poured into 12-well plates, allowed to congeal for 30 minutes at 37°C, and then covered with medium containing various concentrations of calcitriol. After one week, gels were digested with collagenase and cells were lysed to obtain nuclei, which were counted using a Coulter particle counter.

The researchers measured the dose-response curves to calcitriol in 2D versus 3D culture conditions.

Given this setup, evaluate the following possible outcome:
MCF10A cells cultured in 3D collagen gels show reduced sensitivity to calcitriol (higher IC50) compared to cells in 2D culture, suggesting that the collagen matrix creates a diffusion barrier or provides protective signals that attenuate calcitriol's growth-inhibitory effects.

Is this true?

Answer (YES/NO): NO